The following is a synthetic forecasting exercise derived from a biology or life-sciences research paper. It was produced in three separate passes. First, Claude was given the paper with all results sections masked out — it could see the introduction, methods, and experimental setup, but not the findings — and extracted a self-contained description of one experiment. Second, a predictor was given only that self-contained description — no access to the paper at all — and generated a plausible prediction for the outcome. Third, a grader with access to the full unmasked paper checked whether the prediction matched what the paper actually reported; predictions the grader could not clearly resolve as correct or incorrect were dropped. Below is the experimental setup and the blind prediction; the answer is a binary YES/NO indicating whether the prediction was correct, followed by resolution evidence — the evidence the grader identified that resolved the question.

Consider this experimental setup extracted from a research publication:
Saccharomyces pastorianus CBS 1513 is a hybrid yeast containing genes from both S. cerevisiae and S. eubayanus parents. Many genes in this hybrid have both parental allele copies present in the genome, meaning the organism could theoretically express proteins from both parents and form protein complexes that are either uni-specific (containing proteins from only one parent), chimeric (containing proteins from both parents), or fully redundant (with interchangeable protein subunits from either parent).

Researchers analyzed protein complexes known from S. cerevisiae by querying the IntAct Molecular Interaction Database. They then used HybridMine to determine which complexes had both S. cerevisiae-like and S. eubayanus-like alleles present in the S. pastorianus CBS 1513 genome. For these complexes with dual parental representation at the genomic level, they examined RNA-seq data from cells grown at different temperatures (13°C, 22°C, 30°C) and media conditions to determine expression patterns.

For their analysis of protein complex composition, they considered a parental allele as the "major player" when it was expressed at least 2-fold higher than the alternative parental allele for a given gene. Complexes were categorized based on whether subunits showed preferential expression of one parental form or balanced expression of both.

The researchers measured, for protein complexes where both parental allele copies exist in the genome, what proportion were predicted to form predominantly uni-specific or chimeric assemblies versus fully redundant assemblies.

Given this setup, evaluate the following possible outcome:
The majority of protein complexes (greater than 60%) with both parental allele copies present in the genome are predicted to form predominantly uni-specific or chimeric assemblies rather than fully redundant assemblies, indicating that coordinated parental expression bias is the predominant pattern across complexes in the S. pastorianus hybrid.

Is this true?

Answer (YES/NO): NO